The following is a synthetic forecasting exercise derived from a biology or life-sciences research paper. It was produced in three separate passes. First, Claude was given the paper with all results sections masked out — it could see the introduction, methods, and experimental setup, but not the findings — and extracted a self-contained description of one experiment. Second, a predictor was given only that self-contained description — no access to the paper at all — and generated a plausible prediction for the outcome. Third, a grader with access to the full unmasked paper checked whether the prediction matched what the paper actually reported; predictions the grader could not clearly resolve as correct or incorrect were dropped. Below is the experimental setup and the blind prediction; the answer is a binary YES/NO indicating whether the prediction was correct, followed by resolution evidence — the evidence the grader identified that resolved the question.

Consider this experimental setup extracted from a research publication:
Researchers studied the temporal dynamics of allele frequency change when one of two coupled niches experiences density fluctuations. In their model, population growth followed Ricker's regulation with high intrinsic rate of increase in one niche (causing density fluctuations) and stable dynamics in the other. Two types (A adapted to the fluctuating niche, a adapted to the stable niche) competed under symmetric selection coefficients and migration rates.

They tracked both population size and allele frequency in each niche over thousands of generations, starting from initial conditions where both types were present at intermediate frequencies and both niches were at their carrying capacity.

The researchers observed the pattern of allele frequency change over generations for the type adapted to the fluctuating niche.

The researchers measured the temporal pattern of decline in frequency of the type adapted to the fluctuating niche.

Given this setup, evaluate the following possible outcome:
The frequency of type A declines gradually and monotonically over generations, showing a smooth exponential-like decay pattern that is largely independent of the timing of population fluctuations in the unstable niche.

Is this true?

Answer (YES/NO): NO